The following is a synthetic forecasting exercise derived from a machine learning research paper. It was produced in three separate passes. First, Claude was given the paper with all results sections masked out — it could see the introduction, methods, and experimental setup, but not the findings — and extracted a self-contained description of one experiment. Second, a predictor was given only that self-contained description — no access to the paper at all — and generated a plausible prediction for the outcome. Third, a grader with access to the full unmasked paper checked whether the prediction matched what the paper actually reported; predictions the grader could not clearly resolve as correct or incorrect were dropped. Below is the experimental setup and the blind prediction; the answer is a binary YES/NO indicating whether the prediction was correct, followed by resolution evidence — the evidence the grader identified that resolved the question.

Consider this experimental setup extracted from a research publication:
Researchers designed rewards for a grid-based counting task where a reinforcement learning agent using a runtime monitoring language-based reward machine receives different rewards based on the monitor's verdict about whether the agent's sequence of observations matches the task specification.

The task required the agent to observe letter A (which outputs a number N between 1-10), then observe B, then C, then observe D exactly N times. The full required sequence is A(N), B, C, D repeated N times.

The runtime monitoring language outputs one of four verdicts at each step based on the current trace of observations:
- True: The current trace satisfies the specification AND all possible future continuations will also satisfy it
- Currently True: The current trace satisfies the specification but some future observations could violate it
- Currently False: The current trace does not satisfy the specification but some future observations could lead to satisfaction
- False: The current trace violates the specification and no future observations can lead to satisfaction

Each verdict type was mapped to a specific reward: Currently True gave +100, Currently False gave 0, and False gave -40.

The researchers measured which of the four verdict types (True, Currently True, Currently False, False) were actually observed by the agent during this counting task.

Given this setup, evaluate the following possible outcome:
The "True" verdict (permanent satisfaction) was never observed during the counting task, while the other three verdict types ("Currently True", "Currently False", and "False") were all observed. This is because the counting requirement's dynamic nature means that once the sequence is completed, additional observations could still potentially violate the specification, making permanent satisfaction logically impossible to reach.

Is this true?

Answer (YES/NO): YES